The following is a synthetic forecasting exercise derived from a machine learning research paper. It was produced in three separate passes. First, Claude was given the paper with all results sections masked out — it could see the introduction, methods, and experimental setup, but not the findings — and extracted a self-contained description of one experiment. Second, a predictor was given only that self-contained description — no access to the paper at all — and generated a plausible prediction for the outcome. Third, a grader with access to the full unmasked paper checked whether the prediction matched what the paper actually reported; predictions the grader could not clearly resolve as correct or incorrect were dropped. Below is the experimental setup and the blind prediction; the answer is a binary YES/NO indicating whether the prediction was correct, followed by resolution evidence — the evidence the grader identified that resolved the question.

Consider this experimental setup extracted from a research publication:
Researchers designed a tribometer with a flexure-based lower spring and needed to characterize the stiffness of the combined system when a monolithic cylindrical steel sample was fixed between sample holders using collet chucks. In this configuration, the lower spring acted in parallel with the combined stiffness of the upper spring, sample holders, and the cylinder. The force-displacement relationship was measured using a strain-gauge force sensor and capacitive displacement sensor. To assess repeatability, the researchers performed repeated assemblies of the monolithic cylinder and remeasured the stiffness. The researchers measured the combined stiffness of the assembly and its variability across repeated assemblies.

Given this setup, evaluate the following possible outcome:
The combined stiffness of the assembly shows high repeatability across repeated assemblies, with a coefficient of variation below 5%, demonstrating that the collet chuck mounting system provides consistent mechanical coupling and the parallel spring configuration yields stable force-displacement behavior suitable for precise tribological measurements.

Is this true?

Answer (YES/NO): YES